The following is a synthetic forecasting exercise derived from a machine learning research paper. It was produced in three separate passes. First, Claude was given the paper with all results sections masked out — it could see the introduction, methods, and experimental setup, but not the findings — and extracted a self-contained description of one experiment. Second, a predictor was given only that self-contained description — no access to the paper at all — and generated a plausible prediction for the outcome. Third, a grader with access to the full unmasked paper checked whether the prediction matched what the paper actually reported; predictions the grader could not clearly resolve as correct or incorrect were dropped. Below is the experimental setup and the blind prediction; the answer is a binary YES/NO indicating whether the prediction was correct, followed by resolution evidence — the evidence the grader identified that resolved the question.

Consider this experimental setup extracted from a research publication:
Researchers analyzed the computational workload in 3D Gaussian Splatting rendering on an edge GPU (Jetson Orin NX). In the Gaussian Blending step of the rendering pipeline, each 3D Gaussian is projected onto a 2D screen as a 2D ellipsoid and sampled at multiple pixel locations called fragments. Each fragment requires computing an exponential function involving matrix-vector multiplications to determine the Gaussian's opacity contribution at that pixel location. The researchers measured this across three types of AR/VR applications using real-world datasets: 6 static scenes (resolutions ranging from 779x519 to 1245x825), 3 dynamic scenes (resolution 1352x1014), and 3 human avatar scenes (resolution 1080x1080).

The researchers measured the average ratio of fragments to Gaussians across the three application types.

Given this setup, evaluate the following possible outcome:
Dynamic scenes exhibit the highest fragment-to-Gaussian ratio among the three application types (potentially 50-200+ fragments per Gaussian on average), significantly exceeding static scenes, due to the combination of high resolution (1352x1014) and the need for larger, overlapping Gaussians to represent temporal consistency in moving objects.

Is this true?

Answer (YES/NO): NO